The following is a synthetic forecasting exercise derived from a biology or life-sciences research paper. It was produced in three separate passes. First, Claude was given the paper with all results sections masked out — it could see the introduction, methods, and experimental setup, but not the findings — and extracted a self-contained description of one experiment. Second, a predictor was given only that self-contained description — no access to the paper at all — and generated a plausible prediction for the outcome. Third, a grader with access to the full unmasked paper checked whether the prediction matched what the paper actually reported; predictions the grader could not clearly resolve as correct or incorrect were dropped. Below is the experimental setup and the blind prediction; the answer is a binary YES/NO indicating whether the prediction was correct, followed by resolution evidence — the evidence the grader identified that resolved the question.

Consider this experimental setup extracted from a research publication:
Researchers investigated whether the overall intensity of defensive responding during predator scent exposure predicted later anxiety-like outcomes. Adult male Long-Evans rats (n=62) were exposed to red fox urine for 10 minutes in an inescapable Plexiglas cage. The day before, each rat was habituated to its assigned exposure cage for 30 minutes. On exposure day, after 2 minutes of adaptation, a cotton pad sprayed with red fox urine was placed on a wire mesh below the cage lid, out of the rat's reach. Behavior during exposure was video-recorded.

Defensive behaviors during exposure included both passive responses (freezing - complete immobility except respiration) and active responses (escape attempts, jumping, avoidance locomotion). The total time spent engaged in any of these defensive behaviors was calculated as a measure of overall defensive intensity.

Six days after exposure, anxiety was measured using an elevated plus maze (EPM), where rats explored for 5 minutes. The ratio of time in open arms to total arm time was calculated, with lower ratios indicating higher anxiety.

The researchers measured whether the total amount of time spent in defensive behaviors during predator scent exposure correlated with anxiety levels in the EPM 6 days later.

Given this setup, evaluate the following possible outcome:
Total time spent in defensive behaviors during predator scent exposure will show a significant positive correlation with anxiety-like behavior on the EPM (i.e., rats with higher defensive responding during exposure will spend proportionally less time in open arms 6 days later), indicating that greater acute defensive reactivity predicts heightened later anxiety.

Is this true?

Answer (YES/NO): NO